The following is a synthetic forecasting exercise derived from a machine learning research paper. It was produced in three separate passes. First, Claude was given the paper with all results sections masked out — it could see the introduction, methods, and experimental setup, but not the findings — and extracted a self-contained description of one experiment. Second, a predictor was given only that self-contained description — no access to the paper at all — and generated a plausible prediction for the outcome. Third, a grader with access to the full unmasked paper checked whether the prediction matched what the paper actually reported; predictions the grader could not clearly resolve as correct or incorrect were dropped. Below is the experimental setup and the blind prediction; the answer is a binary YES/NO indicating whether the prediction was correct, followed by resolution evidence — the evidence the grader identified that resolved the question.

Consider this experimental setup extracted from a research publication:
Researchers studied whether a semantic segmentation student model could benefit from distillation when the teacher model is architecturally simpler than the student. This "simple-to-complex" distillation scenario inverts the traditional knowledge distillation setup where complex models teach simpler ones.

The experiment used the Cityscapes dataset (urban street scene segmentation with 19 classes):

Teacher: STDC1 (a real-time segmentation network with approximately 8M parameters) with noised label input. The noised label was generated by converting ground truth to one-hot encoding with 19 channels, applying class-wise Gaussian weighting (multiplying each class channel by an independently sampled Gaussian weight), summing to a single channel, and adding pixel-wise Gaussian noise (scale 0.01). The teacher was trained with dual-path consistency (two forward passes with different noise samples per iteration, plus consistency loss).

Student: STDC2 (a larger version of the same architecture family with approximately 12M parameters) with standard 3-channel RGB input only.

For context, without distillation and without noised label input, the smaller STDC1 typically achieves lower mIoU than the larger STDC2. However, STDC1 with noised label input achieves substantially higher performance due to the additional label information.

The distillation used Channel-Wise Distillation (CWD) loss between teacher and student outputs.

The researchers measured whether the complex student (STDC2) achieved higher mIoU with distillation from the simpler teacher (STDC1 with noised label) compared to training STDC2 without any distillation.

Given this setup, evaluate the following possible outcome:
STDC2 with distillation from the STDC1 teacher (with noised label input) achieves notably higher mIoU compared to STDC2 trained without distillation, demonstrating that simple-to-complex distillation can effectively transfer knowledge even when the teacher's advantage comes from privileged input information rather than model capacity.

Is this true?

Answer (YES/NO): YES